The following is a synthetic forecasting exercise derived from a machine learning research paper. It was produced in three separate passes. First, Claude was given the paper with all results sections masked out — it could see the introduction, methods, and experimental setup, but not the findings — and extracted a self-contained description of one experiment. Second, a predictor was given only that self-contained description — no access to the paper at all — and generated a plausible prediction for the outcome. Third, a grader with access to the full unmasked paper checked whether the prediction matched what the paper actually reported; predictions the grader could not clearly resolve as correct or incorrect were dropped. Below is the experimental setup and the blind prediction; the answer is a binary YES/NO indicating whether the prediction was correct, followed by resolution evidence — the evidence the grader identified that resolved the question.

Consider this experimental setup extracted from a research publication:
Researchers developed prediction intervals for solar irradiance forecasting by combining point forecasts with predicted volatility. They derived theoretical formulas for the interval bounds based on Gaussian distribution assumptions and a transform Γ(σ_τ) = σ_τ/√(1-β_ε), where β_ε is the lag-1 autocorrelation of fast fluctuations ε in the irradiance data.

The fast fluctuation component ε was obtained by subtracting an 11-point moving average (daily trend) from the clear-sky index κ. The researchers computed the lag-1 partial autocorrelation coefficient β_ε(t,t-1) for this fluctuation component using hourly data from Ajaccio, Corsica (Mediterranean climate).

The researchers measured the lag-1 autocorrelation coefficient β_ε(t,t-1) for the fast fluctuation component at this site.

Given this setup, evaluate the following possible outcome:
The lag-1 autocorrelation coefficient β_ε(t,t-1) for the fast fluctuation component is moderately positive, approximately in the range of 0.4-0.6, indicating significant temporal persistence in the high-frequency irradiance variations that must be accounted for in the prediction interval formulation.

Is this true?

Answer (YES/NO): NO